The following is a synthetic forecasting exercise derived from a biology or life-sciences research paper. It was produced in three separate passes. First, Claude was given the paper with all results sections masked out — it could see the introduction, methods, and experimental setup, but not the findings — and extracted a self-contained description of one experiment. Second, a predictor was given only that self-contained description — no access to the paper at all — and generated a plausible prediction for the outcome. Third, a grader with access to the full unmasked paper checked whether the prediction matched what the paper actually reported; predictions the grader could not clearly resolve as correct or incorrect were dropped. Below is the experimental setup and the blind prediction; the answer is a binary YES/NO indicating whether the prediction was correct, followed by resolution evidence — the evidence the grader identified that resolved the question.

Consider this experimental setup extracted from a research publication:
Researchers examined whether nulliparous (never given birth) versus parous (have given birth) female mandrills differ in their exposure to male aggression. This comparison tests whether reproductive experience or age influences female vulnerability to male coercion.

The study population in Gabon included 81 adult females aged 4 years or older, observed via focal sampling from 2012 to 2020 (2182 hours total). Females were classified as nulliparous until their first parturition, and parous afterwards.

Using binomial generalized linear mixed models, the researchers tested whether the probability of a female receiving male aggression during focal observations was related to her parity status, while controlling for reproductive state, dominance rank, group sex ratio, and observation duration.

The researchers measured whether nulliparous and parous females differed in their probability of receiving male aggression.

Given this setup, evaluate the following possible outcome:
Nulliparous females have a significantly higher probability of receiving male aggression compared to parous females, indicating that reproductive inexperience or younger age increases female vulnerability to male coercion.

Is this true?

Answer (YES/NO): NO